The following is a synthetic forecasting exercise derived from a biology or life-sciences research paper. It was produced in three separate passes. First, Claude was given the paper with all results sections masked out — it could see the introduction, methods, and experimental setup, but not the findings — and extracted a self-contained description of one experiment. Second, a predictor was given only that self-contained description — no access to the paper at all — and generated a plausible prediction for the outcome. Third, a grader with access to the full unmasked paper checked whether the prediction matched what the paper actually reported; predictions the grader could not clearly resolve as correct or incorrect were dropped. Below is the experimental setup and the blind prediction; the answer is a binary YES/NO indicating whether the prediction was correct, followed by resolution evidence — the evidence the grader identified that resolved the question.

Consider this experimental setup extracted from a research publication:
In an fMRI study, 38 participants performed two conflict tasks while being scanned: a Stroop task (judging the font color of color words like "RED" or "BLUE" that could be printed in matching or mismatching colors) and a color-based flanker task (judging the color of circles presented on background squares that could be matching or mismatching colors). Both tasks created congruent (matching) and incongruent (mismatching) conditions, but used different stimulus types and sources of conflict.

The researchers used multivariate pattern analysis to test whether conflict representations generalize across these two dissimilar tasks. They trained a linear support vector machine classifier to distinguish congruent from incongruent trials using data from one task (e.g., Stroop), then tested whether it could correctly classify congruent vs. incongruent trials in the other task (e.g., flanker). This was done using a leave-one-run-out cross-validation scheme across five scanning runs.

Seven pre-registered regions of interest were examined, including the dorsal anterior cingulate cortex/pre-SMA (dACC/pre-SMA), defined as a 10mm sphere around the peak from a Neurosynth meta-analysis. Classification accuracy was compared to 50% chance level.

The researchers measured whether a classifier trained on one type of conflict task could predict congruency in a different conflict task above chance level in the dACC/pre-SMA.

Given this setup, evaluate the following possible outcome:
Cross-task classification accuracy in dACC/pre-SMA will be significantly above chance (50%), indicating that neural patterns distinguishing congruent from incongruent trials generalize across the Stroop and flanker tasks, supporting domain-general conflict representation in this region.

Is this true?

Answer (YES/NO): YES